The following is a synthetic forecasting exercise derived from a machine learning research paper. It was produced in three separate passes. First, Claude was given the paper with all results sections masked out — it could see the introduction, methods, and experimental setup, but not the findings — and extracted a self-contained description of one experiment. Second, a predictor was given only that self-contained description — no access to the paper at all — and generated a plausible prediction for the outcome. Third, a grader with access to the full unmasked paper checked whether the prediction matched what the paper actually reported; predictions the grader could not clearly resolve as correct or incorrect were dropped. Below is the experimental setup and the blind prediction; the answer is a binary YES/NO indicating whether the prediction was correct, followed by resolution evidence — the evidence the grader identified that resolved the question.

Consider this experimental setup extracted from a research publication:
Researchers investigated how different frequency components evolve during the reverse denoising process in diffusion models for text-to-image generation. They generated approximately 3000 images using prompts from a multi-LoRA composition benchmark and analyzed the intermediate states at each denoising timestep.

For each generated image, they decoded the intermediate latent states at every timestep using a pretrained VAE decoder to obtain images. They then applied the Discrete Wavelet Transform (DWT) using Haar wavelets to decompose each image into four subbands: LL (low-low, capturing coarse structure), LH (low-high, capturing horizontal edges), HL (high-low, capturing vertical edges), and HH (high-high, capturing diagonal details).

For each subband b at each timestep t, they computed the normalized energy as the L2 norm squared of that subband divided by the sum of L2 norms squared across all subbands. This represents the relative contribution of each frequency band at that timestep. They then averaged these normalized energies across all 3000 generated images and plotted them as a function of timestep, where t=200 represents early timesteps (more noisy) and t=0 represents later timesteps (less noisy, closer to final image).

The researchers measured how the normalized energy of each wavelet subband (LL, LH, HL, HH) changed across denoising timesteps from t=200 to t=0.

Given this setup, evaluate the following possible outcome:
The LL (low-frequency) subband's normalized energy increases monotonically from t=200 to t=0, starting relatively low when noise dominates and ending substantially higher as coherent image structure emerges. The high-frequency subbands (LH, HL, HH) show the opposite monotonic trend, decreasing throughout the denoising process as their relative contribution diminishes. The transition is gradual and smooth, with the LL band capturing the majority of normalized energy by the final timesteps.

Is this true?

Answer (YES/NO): NO